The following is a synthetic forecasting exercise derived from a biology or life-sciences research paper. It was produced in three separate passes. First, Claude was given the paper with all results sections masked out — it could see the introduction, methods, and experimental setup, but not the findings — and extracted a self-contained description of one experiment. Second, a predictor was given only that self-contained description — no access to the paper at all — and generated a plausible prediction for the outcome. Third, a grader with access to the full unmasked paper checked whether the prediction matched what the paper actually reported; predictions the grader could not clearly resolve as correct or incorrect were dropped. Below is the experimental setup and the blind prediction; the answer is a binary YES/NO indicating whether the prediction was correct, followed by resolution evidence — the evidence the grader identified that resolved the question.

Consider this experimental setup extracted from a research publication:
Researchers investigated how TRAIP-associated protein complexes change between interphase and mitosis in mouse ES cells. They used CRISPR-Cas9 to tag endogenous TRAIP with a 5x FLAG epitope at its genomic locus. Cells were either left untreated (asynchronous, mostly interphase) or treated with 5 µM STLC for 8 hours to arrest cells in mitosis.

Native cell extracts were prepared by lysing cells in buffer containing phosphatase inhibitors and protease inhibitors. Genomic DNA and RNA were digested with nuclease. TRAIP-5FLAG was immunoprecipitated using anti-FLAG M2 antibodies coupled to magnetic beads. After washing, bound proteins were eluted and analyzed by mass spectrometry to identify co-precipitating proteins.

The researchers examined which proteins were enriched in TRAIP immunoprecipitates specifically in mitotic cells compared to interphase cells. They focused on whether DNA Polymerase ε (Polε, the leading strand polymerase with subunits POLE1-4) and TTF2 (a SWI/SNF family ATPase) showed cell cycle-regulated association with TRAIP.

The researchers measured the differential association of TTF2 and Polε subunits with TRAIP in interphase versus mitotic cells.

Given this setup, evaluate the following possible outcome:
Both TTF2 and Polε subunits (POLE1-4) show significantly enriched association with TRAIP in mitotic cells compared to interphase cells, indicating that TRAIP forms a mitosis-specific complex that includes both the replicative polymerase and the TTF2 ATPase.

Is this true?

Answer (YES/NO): YES